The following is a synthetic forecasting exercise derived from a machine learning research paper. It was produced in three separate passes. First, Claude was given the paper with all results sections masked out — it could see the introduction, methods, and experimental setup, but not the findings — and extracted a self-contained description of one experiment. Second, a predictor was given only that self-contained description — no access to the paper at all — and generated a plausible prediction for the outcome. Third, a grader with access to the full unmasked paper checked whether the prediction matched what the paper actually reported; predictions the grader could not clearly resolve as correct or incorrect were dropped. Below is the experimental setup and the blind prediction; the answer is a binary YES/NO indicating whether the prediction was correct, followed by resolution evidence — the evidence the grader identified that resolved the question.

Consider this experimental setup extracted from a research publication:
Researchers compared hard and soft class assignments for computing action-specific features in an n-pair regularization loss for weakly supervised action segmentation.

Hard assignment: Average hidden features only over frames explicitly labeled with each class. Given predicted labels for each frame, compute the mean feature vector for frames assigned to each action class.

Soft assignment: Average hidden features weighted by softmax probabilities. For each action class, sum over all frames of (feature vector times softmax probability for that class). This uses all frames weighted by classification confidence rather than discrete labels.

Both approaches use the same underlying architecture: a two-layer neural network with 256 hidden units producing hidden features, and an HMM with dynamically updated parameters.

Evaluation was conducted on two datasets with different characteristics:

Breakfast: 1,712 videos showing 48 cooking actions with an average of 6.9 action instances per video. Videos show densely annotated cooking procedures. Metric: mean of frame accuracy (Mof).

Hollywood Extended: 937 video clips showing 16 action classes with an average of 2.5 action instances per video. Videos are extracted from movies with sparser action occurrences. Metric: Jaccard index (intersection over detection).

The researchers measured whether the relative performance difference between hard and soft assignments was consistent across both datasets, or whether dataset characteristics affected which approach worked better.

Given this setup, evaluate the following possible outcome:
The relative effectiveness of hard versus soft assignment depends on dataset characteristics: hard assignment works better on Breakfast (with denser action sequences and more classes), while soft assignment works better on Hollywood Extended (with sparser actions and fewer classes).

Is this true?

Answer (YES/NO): NO